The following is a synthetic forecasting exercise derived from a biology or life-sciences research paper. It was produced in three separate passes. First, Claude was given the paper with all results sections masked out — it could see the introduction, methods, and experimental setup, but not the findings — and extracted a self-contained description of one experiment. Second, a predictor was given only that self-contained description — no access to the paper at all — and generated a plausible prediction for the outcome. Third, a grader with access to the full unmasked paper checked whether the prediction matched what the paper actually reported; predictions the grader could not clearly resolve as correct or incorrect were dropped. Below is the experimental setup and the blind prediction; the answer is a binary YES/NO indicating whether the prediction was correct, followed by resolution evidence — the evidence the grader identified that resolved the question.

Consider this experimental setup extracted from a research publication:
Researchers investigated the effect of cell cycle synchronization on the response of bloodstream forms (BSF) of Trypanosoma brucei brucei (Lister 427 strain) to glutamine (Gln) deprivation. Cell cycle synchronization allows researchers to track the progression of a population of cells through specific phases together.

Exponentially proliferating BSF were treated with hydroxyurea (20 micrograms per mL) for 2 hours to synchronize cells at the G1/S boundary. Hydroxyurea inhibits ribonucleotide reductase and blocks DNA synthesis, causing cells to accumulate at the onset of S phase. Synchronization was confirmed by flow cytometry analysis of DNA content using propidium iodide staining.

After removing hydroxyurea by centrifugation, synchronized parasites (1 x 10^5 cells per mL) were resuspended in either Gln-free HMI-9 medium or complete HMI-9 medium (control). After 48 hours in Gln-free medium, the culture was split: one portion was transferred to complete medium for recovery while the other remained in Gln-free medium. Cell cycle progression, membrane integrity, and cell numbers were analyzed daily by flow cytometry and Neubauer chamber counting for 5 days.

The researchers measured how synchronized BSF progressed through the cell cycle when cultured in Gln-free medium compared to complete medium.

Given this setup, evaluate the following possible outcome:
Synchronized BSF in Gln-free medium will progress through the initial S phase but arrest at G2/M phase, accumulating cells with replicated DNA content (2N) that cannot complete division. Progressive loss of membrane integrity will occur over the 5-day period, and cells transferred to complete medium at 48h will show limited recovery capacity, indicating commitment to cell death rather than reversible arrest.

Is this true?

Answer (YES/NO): NO